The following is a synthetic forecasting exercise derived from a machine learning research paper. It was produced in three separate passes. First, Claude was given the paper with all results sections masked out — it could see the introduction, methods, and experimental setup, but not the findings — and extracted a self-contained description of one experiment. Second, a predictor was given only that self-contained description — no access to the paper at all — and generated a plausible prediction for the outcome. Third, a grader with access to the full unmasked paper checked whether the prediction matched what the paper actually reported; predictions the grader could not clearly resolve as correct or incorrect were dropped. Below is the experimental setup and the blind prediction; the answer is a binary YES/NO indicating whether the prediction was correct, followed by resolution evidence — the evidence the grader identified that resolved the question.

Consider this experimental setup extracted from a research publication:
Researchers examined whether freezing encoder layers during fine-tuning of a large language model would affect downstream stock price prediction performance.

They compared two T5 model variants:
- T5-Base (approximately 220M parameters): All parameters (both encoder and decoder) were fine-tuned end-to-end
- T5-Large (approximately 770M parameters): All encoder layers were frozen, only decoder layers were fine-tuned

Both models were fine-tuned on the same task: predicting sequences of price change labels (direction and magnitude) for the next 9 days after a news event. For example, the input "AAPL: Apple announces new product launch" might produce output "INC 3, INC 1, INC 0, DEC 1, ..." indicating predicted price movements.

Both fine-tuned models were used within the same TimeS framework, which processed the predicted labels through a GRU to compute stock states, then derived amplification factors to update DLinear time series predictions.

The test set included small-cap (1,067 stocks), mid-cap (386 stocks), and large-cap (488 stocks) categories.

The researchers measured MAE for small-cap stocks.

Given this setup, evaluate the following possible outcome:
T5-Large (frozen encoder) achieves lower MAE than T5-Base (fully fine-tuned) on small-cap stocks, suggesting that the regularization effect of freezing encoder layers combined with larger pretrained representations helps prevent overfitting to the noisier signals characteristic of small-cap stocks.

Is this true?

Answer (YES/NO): NO